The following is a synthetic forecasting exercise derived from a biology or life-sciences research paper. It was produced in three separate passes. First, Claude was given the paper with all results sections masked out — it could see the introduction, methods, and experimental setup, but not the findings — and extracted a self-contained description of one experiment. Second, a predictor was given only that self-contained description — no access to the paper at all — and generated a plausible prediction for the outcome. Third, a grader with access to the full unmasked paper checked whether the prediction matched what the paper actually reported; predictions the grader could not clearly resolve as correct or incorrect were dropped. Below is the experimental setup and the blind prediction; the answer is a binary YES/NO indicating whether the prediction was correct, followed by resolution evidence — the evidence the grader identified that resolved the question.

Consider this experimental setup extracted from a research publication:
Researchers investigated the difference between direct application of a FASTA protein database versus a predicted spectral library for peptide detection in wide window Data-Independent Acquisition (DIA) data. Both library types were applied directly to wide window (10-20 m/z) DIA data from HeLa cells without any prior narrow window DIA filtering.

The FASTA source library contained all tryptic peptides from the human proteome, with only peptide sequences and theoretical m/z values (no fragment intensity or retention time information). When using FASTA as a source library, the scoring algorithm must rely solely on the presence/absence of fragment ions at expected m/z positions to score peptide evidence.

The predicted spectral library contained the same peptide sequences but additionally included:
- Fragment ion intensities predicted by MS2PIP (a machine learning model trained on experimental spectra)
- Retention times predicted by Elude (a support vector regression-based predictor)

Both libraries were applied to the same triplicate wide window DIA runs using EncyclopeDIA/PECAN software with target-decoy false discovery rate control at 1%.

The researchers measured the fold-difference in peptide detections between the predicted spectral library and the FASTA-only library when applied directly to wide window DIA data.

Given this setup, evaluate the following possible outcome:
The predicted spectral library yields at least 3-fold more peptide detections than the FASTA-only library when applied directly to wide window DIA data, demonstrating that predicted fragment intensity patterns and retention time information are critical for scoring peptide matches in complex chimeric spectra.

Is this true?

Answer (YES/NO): NO